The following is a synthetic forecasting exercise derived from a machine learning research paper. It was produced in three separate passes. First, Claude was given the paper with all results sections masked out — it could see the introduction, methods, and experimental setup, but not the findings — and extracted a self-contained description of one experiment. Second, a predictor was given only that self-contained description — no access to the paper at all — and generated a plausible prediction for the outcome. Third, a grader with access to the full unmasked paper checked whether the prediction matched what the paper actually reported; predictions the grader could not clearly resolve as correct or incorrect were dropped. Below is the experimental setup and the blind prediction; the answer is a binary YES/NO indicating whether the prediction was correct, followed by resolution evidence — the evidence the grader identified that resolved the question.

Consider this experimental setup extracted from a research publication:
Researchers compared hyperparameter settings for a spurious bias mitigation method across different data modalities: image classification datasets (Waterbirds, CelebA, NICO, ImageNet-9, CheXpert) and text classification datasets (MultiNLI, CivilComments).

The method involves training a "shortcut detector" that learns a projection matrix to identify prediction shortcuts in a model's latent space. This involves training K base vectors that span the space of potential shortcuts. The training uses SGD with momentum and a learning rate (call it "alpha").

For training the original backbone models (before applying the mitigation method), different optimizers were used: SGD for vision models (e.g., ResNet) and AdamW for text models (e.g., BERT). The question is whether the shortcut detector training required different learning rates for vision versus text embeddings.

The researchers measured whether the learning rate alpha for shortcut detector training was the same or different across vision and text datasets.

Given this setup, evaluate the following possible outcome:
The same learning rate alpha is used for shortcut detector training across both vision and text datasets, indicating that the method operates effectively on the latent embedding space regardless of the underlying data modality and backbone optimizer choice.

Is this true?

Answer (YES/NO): YES